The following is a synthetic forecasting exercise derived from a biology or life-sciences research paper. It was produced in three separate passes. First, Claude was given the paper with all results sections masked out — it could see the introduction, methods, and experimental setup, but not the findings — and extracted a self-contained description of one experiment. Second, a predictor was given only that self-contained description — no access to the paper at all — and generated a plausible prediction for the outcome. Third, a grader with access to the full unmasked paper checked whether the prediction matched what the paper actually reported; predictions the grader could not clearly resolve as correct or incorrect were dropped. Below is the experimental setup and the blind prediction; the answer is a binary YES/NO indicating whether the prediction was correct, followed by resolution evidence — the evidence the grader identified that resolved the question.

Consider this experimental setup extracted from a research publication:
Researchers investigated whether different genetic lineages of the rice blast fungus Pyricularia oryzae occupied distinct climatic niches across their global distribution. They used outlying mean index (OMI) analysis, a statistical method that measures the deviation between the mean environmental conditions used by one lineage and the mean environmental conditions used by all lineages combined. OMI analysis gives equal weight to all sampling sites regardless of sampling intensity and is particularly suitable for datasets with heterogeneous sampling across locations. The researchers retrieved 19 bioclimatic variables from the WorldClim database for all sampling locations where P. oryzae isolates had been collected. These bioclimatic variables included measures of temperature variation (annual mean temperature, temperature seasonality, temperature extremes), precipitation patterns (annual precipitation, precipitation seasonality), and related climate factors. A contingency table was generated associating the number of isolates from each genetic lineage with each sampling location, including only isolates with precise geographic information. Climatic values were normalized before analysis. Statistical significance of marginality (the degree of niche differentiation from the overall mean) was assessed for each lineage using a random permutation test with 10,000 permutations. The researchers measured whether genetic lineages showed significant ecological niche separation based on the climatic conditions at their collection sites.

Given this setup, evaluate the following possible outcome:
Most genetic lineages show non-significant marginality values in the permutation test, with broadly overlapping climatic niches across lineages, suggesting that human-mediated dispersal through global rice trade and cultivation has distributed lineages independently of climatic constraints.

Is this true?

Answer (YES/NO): NO